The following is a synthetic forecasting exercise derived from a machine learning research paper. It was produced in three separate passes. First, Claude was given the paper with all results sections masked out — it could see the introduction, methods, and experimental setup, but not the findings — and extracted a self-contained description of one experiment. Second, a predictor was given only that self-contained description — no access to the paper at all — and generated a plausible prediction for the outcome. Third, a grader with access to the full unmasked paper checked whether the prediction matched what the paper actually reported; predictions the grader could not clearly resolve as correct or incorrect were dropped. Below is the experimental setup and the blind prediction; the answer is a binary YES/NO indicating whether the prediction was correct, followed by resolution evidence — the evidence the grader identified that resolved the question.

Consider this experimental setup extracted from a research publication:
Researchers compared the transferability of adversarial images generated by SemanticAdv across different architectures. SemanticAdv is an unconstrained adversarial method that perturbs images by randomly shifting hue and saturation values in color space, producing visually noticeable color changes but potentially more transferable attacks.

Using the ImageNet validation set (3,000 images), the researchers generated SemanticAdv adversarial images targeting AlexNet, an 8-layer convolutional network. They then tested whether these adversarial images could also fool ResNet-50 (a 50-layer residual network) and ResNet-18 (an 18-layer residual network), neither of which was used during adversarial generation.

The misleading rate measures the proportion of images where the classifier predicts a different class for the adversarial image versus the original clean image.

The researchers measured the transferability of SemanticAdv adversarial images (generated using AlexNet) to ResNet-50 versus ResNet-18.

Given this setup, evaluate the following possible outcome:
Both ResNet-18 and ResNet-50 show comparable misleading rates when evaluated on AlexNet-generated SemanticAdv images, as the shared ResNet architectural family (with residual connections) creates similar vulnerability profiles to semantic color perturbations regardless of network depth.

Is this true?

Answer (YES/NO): NO